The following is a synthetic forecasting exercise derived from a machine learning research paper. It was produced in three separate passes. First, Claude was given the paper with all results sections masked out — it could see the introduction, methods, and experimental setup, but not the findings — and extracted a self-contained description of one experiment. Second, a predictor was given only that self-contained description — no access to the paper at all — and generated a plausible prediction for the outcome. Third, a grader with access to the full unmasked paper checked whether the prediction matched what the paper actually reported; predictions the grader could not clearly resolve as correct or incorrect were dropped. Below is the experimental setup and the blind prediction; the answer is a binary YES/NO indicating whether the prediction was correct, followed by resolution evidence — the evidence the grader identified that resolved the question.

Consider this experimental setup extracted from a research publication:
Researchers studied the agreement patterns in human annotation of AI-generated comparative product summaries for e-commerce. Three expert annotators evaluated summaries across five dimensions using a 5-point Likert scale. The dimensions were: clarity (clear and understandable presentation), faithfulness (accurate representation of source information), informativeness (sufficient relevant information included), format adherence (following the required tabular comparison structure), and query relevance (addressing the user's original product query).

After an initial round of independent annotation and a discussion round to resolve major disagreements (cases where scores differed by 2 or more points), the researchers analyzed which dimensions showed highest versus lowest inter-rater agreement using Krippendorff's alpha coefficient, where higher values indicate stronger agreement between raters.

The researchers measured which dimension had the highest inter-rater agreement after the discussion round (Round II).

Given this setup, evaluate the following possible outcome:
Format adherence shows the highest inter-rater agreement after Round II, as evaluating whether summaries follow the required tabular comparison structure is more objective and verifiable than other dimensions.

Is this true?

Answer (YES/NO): YES